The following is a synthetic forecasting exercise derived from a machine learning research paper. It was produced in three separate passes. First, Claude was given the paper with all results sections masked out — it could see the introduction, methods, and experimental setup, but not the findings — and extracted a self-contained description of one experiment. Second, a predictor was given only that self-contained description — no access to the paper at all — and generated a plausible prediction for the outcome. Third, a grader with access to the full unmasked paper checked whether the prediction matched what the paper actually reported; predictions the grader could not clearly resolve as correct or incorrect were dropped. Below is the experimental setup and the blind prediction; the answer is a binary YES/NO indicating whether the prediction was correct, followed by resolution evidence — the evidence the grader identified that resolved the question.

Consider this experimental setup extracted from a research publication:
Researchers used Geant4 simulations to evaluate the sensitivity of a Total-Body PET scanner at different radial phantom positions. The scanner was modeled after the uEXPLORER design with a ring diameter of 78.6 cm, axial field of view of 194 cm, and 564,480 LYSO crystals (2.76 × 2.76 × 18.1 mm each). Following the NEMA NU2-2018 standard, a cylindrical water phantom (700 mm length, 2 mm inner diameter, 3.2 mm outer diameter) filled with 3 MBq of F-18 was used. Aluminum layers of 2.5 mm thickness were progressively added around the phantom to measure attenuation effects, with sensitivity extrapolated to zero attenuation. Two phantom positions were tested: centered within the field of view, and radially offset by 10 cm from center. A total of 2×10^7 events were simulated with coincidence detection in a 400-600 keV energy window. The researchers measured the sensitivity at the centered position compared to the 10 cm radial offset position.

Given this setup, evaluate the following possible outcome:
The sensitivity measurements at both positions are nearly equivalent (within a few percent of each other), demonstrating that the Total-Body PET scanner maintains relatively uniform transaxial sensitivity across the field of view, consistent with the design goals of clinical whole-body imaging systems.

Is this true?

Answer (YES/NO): YES